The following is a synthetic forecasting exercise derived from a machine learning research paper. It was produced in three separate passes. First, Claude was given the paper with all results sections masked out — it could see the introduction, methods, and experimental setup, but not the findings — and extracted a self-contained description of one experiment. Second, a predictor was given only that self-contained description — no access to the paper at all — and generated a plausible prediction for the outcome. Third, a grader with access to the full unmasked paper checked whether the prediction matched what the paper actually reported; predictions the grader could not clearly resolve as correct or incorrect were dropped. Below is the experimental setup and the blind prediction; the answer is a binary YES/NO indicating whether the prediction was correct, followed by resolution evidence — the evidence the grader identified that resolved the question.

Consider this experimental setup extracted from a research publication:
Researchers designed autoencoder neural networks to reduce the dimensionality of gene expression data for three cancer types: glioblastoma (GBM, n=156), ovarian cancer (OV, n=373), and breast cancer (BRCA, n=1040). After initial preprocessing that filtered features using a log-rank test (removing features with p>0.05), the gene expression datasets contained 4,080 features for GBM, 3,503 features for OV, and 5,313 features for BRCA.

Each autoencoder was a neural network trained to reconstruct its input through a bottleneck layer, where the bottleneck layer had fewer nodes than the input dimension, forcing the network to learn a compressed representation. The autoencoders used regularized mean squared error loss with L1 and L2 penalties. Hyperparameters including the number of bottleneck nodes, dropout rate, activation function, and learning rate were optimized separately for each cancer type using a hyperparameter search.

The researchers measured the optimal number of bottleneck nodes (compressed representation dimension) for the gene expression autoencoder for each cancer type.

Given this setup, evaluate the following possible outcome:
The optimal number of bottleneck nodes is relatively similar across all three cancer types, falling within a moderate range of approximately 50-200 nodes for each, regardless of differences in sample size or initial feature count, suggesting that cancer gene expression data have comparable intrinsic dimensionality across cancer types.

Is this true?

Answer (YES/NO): NO